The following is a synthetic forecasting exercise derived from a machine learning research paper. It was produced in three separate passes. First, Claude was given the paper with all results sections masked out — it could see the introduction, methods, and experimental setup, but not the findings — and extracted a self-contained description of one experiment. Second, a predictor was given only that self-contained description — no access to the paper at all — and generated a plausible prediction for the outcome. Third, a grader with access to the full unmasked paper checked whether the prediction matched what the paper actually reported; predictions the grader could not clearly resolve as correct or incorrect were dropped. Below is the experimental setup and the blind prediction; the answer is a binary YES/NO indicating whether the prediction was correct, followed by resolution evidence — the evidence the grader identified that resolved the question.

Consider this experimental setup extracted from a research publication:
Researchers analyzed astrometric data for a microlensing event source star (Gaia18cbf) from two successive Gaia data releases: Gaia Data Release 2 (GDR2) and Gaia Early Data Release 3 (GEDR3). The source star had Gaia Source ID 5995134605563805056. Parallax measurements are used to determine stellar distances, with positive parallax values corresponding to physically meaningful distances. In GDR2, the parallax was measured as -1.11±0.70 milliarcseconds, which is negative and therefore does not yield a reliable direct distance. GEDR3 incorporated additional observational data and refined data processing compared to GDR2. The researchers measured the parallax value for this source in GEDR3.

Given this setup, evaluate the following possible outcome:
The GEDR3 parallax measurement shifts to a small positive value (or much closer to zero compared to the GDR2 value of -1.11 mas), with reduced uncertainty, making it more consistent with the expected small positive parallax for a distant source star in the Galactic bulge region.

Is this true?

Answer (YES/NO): NO